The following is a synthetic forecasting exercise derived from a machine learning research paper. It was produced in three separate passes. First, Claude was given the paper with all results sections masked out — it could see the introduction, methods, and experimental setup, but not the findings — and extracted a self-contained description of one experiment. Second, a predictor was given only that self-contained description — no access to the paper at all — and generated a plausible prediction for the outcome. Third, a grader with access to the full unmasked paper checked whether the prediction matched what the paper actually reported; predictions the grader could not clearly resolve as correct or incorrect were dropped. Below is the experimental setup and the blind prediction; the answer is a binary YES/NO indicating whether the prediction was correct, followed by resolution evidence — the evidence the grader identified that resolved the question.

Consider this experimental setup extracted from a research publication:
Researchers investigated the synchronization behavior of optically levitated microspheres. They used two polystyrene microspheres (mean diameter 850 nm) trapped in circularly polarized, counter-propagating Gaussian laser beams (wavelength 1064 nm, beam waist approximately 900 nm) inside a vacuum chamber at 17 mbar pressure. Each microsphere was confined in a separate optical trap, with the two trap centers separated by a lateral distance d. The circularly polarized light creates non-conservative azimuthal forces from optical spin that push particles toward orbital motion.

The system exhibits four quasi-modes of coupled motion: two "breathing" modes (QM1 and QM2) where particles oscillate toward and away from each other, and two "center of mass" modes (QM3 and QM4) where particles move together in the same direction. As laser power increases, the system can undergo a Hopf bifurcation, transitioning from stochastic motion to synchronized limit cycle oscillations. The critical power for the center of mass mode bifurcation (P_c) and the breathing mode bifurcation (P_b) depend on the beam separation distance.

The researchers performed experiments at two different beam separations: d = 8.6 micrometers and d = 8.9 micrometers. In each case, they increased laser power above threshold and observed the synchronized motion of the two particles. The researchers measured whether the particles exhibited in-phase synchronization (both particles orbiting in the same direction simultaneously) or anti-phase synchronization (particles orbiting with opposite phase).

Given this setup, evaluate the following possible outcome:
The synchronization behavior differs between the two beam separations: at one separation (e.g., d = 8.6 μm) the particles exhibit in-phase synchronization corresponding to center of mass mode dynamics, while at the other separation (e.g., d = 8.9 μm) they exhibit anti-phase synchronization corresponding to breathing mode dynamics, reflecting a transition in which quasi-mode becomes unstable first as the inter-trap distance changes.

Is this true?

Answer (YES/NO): NO